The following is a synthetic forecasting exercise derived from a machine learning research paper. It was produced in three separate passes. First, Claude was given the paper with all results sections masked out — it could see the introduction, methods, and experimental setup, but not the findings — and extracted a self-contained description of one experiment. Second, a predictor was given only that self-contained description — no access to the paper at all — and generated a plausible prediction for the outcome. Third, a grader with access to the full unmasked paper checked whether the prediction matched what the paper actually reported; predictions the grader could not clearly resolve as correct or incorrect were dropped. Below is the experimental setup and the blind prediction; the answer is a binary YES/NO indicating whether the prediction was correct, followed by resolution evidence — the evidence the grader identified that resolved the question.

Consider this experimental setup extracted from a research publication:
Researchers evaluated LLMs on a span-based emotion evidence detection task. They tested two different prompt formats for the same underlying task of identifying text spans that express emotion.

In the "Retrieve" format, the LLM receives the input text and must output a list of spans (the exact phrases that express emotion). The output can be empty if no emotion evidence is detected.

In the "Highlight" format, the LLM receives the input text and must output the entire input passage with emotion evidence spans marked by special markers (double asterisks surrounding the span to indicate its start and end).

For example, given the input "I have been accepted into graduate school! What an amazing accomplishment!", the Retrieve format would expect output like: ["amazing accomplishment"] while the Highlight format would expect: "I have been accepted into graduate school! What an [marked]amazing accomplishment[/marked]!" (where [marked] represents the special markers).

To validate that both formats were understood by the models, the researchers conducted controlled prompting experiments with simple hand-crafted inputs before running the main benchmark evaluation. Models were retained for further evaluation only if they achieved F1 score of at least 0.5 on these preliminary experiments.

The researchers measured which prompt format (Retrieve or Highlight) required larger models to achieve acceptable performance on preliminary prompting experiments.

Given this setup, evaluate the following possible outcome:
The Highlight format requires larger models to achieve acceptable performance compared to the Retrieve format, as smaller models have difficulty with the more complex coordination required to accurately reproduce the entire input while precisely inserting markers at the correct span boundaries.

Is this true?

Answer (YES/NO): YES